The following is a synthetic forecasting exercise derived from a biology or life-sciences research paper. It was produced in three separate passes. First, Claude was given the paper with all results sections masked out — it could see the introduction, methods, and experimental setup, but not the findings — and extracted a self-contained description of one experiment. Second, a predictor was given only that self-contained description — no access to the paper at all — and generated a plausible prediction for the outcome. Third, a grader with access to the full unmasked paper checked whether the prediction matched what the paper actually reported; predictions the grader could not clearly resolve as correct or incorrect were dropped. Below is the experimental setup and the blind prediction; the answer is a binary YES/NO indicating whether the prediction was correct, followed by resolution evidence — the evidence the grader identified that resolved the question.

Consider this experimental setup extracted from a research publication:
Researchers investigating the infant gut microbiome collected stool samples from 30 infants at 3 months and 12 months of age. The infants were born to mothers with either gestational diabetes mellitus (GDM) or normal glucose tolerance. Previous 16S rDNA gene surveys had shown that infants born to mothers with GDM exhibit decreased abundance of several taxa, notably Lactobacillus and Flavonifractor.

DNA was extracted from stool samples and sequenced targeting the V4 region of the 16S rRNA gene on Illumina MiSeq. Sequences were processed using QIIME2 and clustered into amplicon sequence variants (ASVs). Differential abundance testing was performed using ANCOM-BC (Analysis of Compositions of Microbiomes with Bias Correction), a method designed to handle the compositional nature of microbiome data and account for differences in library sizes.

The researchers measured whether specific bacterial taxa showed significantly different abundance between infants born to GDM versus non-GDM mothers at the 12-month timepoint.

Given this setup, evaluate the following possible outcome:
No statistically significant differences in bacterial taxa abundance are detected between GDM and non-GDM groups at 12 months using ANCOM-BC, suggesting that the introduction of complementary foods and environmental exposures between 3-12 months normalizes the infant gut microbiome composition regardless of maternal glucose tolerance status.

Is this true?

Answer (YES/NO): YES